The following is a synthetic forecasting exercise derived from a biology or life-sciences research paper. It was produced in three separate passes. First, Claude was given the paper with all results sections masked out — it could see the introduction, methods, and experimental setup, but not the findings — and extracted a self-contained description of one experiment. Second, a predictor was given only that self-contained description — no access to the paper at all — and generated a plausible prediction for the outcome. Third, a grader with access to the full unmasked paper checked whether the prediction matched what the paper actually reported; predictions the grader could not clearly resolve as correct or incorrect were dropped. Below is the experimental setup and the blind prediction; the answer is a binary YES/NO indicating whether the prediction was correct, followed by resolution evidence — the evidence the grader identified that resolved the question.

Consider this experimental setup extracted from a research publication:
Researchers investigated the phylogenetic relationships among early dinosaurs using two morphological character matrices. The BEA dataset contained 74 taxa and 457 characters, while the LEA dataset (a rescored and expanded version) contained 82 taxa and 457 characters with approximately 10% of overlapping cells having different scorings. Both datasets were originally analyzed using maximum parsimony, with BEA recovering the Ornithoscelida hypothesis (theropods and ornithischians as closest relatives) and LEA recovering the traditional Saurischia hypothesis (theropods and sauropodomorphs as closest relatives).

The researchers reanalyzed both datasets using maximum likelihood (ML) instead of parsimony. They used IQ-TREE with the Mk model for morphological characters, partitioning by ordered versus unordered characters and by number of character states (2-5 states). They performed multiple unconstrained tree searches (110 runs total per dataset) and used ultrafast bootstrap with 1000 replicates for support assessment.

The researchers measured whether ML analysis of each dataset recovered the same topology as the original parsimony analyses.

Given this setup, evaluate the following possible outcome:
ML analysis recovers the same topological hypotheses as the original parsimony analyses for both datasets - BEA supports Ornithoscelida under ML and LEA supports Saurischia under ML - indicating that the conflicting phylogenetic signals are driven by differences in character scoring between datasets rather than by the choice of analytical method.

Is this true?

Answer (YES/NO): NO